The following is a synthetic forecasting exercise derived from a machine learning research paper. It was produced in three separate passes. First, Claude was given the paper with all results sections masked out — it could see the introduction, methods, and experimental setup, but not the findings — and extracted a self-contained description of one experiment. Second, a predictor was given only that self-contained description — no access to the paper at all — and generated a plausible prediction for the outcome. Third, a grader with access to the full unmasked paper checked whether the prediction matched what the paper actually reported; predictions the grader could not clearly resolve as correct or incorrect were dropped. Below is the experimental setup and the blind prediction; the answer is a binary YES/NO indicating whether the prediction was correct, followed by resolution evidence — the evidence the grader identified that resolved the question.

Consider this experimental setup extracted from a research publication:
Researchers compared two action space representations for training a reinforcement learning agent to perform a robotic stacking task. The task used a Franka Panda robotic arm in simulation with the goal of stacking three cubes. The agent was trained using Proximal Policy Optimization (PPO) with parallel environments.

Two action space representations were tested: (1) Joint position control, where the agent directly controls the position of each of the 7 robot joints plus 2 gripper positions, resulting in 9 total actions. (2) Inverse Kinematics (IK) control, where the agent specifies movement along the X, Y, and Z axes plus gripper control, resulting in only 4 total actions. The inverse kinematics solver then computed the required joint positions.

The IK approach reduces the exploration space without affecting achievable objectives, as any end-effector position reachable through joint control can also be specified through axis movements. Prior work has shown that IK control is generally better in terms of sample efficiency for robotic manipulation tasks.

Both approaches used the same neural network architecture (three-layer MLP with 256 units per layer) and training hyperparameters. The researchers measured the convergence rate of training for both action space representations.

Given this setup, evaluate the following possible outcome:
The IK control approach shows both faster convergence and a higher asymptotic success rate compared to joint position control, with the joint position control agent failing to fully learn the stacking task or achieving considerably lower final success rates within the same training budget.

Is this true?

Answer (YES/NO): NO